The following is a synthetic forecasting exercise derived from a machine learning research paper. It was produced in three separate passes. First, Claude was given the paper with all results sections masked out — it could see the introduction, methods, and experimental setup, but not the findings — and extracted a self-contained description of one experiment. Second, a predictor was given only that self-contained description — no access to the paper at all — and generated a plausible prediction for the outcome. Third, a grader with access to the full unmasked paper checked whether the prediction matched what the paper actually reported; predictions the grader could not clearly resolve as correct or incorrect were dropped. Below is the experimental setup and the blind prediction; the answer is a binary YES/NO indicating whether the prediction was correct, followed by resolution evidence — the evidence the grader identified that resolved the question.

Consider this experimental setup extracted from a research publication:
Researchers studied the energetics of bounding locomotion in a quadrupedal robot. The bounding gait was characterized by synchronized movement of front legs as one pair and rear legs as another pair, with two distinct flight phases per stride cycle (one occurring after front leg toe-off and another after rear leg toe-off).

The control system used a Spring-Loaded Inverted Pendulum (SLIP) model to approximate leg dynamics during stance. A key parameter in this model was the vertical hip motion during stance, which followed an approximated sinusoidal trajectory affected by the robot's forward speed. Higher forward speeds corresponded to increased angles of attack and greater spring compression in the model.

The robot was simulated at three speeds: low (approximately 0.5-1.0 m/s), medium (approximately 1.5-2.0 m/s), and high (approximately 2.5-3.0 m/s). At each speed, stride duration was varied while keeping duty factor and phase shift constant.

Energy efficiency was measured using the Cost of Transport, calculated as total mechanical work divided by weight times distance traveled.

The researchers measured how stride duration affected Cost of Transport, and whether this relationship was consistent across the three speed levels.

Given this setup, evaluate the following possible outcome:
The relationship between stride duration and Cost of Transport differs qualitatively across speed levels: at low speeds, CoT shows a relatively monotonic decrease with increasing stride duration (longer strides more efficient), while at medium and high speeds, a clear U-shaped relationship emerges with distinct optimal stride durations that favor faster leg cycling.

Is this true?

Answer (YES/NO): NO